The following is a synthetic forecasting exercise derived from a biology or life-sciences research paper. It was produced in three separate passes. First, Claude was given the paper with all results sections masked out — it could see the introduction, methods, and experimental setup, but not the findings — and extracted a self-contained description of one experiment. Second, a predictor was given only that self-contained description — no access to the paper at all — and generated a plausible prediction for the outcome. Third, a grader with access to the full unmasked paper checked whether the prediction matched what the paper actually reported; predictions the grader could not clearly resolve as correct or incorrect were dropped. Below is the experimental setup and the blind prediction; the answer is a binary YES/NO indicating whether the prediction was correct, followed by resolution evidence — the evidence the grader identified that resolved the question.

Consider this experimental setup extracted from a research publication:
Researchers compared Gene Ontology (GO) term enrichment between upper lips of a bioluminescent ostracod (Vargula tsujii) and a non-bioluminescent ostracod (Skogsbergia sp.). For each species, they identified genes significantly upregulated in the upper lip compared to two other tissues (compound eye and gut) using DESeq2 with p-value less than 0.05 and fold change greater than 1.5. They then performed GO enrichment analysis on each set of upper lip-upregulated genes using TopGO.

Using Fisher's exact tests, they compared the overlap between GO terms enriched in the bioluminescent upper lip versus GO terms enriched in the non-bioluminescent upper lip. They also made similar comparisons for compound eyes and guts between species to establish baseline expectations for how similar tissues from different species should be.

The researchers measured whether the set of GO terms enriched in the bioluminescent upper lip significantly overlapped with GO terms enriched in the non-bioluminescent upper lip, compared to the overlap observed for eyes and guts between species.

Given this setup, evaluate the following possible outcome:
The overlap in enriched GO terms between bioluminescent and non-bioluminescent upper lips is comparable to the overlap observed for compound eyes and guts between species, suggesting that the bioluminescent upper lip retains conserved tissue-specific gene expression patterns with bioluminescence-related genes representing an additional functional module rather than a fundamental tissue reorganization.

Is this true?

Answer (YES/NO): YES